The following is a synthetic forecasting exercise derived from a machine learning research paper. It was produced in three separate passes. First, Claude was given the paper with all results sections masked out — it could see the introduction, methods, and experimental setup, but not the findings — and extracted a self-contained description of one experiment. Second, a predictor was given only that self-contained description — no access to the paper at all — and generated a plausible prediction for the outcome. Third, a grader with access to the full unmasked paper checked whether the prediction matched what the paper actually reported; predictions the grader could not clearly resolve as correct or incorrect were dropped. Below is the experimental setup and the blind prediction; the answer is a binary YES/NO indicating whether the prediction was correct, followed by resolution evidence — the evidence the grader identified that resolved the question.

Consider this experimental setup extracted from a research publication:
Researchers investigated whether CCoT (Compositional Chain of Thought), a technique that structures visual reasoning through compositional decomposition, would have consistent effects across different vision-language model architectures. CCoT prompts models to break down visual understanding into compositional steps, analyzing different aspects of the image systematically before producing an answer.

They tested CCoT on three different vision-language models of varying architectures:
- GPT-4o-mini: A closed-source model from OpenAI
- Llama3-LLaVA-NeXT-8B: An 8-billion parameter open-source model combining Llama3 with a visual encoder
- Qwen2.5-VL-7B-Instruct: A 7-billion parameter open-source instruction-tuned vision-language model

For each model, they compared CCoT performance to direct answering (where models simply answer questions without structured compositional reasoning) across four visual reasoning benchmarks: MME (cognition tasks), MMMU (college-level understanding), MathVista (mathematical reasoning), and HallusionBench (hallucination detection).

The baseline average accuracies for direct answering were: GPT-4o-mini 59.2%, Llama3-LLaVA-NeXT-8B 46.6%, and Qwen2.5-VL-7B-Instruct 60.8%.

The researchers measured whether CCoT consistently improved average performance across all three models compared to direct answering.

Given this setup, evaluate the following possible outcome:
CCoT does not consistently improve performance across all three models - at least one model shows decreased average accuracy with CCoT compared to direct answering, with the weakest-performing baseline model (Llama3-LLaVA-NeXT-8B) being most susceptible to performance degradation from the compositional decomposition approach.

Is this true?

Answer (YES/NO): YES